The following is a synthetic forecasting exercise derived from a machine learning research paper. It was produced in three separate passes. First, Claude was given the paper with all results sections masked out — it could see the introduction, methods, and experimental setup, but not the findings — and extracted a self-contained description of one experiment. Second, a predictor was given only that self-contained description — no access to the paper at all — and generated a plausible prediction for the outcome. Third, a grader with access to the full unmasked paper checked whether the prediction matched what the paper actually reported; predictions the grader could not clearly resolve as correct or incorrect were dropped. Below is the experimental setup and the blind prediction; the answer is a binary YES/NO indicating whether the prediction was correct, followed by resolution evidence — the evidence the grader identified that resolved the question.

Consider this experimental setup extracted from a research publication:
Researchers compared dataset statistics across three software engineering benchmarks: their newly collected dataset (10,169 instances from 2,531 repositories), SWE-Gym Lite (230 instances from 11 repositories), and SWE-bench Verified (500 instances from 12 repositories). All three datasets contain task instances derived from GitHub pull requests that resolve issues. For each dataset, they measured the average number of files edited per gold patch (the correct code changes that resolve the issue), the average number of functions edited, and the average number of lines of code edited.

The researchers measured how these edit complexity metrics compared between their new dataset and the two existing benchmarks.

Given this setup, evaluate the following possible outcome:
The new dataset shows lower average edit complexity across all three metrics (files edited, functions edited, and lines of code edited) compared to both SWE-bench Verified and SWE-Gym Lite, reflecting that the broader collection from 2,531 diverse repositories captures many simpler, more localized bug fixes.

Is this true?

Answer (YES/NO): NO